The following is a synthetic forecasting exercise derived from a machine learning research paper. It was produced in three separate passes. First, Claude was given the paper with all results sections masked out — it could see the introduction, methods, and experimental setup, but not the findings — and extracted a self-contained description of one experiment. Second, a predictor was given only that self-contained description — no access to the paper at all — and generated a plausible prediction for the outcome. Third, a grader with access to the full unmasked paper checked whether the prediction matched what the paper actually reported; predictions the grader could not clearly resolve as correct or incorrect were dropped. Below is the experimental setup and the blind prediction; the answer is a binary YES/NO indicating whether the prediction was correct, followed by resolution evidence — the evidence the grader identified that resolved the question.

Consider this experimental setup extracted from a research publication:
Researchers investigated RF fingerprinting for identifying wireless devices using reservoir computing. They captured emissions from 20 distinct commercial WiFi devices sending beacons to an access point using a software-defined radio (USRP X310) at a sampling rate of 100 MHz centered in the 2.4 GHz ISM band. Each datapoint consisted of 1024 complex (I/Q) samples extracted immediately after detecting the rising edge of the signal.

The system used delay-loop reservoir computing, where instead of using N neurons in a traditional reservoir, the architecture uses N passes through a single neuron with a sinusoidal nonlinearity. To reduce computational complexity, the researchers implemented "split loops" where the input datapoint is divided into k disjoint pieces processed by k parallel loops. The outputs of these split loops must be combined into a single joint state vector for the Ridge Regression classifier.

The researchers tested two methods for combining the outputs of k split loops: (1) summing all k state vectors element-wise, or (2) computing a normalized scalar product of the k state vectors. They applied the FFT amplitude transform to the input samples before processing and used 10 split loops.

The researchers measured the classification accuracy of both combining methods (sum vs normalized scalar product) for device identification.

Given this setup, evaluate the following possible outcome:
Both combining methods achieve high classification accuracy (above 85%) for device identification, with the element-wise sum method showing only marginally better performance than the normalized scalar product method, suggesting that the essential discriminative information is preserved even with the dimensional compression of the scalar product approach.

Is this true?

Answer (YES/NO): NO